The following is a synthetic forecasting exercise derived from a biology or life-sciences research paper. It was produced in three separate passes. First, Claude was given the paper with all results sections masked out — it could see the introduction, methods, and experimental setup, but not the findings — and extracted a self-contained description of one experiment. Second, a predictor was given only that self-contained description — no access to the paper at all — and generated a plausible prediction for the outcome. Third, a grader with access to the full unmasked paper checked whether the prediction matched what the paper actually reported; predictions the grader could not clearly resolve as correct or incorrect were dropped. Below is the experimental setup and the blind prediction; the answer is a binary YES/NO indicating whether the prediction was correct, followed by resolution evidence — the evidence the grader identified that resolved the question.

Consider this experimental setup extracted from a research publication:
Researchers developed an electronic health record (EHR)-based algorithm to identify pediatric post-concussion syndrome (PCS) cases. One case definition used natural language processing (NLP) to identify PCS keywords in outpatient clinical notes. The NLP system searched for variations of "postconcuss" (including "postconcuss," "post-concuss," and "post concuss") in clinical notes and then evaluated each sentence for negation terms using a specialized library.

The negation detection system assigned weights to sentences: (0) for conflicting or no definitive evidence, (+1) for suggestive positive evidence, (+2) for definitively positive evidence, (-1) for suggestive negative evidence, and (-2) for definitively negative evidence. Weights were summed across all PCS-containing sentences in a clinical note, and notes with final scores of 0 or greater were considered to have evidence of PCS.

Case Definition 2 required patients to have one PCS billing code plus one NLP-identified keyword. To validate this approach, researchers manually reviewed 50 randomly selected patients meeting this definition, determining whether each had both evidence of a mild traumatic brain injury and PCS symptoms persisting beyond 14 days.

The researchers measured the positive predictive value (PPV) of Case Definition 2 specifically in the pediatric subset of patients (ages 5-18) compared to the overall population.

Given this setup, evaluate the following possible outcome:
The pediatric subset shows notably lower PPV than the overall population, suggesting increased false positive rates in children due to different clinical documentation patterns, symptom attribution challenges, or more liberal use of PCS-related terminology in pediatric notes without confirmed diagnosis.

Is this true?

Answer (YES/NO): YES